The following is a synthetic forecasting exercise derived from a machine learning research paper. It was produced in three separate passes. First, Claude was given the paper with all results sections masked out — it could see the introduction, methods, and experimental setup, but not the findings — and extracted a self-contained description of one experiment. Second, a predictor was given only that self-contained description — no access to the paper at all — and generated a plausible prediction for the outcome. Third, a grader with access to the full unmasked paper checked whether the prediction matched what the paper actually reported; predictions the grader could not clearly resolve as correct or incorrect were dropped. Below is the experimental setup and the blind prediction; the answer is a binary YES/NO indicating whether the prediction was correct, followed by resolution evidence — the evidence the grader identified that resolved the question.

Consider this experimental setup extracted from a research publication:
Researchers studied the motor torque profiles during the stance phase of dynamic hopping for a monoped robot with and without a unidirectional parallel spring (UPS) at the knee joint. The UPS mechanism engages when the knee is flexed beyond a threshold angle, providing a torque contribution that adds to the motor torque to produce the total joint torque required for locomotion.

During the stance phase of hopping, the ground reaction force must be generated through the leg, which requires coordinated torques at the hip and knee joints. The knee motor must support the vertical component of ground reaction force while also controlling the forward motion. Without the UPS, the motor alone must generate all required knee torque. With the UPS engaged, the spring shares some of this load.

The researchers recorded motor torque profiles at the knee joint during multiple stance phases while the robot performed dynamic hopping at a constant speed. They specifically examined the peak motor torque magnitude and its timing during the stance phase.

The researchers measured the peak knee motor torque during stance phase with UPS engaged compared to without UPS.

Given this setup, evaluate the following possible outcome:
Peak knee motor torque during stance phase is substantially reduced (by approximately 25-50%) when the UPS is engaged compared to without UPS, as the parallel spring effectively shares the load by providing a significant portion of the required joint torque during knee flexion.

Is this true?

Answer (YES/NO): NO